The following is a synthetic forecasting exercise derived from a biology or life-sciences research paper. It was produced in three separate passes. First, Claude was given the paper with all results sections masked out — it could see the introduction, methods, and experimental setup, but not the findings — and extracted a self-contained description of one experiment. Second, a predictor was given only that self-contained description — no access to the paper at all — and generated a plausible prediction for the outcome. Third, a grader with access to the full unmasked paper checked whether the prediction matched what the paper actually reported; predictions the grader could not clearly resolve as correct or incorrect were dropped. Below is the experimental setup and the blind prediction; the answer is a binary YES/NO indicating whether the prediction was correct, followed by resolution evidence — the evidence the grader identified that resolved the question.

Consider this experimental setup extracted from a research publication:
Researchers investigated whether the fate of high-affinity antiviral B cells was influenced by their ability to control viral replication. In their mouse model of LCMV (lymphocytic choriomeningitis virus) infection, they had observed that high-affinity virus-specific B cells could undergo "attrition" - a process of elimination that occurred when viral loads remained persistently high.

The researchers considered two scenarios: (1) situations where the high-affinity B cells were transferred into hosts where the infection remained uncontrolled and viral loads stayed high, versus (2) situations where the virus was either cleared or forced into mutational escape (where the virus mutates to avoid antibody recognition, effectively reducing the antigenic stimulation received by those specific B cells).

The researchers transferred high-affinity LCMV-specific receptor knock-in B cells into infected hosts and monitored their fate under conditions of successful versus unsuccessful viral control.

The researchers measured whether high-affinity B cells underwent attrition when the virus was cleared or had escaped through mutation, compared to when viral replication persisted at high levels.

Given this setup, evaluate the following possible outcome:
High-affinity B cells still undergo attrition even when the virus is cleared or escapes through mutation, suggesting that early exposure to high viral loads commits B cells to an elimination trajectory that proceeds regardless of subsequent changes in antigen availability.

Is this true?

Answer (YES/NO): NO